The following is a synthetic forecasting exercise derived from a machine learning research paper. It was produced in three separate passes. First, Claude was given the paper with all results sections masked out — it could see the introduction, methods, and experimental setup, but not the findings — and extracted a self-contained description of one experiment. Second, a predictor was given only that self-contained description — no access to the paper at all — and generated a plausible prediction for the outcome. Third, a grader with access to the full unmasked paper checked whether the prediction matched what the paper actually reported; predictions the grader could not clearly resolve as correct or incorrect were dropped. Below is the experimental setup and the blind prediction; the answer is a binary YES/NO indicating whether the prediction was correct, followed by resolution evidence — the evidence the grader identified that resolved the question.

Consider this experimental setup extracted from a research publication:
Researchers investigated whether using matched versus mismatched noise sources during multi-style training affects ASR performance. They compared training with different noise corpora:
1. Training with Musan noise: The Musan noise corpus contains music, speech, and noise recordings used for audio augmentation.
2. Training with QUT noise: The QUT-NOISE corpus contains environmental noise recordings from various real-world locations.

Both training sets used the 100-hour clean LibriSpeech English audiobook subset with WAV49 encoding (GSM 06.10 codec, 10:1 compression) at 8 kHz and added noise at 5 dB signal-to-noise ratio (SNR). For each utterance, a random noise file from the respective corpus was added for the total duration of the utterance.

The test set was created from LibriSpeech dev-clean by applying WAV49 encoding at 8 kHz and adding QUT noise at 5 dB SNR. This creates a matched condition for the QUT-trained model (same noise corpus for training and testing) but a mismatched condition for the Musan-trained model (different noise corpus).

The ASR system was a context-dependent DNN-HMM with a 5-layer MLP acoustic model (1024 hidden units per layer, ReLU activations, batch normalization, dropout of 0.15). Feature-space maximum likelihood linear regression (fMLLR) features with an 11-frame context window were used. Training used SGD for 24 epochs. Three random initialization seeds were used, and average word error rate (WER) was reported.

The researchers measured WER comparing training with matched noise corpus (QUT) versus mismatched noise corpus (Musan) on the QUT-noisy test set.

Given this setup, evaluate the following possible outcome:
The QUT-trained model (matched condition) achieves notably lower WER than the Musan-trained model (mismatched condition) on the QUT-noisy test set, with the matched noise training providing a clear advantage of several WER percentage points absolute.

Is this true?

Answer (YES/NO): YES